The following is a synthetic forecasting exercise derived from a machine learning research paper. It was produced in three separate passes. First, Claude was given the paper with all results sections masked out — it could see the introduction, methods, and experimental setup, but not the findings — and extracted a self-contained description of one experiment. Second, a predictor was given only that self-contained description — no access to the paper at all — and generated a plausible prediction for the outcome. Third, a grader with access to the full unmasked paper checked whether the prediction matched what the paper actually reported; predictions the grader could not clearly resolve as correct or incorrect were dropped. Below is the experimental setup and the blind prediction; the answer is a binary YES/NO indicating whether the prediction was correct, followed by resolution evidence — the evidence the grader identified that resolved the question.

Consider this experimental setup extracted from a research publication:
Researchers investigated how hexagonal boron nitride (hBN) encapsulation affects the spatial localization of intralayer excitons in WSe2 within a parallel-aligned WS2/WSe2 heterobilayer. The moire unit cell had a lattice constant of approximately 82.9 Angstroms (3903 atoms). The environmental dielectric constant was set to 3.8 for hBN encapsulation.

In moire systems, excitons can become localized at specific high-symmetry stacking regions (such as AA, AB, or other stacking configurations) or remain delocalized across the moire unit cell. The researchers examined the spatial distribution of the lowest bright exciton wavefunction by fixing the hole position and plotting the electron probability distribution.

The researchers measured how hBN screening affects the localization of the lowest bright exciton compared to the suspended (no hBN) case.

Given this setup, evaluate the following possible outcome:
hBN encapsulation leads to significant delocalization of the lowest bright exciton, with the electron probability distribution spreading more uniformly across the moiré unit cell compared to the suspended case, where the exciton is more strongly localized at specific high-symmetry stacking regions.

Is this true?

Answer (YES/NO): NO